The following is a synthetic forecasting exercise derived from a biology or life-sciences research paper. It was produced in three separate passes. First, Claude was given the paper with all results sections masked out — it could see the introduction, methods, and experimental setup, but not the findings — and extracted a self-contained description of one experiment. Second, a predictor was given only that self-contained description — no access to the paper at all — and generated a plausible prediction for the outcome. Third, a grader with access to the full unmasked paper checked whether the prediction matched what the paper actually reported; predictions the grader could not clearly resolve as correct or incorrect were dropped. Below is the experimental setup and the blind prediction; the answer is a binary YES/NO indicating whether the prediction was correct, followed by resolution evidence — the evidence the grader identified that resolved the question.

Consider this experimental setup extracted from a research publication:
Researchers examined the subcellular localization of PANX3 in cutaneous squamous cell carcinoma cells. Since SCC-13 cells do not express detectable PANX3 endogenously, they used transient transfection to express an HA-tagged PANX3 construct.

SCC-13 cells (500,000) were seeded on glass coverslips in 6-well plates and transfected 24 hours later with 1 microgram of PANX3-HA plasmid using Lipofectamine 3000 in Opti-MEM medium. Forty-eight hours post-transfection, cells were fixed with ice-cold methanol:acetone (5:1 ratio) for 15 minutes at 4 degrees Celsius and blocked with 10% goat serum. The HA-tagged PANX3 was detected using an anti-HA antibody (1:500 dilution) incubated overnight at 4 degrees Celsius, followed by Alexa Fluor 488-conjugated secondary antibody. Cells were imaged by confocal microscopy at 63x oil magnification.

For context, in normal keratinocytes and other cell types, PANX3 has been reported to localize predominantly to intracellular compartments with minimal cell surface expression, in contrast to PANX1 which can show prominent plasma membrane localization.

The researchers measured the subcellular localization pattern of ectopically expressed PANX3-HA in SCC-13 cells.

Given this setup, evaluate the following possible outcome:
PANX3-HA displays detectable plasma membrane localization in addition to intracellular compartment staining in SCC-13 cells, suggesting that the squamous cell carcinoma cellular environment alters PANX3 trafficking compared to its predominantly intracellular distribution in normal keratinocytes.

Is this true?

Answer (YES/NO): NO